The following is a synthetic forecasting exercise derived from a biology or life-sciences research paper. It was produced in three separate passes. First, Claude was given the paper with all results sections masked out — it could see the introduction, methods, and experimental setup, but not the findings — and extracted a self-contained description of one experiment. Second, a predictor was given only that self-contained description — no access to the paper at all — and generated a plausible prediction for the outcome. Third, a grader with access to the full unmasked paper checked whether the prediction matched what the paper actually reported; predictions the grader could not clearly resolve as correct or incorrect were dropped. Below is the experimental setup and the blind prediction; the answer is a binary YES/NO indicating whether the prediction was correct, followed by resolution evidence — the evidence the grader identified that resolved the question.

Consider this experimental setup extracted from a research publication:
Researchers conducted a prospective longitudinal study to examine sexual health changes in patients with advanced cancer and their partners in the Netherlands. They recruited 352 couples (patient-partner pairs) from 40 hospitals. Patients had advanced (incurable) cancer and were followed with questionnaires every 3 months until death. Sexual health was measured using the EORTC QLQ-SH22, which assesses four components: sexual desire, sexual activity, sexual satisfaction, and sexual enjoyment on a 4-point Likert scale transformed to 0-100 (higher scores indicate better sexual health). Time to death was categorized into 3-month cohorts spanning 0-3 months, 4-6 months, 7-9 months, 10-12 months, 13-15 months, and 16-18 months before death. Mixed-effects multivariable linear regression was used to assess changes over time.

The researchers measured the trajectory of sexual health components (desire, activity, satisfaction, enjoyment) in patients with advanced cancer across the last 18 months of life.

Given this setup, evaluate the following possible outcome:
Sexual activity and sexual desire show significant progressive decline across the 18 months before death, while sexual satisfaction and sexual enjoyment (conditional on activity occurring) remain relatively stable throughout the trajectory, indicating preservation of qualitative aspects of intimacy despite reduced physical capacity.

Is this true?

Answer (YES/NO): NO